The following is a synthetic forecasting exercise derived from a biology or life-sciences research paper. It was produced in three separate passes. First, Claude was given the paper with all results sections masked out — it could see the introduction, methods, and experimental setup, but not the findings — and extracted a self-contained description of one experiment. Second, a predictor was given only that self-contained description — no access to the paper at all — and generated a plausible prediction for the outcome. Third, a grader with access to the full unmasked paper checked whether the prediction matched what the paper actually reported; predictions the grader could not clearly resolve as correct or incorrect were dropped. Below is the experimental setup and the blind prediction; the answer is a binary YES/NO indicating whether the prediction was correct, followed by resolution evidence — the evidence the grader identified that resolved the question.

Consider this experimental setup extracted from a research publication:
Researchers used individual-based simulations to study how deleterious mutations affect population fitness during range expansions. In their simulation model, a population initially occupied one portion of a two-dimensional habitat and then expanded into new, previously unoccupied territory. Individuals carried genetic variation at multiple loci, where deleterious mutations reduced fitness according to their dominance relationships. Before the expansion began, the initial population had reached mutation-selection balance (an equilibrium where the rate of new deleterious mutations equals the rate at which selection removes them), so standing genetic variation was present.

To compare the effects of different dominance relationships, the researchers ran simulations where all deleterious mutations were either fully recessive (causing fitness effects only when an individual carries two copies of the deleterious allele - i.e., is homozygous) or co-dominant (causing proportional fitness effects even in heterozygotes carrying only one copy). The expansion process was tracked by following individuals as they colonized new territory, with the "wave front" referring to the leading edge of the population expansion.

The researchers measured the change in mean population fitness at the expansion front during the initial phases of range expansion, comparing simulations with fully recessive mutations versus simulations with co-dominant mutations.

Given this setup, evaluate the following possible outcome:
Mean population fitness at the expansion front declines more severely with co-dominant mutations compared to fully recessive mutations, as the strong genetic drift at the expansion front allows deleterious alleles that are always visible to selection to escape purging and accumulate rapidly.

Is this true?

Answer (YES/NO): NO